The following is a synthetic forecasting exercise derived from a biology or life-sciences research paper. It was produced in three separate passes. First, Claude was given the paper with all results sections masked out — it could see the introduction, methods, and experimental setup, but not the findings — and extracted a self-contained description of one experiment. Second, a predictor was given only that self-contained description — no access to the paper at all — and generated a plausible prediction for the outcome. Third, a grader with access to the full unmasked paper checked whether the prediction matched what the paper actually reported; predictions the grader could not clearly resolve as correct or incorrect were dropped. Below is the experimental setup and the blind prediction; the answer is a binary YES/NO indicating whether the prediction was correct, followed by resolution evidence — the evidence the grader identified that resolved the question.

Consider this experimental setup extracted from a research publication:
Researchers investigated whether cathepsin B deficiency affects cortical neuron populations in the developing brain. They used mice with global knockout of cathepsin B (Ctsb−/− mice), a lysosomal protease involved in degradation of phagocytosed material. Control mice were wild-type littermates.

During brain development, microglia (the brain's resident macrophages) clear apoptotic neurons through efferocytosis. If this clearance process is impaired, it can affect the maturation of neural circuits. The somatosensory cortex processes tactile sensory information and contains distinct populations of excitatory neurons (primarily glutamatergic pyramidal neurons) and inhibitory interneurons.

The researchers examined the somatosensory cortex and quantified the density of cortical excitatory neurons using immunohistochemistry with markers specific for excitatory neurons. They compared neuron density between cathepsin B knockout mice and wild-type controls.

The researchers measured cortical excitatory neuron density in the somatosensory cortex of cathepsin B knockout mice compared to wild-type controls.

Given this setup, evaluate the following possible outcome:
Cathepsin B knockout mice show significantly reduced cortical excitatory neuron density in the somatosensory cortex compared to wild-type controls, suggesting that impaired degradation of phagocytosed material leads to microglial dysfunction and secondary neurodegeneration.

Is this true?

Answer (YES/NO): YES